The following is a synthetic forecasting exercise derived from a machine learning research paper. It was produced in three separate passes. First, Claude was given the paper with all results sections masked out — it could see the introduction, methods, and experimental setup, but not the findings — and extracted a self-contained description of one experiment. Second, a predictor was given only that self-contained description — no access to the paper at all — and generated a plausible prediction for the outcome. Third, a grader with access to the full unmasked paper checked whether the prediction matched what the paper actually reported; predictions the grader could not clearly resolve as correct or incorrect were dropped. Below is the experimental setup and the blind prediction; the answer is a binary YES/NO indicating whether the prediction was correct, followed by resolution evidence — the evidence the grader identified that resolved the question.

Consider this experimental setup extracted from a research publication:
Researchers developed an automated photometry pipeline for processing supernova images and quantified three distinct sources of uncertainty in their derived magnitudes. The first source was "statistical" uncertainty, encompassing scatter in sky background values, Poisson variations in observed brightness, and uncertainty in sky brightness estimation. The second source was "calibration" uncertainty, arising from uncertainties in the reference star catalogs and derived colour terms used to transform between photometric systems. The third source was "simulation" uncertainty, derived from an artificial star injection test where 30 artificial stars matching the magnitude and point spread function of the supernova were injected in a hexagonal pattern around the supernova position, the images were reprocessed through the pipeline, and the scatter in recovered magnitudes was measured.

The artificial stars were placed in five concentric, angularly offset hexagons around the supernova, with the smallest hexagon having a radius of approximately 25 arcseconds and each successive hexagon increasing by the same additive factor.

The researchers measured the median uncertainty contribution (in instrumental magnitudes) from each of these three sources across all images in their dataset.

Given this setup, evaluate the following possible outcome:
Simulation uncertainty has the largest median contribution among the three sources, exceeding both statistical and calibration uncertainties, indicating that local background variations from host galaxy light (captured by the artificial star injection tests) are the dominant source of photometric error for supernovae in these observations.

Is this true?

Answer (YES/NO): YES